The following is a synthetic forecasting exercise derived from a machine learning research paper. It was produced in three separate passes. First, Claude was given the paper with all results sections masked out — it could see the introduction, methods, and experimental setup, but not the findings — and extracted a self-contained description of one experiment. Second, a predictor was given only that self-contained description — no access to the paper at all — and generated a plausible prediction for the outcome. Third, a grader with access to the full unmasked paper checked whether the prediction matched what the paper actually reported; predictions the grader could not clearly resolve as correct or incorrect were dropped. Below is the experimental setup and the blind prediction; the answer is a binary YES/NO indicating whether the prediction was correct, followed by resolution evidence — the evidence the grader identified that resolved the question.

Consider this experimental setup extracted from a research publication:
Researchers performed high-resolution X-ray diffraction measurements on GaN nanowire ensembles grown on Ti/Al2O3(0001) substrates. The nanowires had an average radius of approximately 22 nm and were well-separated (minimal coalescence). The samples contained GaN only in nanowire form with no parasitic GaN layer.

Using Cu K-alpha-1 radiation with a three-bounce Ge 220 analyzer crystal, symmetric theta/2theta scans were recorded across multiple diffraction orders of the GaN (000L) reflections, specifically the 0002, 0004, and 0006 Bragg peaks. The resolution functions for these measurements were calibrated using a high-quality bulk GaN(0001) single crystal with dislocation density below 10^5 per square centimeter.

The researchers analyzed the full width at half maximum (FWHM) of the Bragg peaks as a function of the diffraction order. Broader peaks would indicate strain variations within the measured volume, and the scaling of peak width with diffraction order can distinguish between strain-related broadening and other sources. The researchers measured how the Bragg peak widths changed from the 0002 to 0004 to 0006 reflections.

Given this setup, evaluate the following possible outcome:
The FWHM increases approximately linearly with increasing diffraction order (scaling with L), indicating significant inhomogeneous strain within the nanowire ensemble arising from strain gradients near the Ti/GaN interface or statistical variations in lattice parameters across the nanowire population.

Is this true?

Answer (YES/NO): YES